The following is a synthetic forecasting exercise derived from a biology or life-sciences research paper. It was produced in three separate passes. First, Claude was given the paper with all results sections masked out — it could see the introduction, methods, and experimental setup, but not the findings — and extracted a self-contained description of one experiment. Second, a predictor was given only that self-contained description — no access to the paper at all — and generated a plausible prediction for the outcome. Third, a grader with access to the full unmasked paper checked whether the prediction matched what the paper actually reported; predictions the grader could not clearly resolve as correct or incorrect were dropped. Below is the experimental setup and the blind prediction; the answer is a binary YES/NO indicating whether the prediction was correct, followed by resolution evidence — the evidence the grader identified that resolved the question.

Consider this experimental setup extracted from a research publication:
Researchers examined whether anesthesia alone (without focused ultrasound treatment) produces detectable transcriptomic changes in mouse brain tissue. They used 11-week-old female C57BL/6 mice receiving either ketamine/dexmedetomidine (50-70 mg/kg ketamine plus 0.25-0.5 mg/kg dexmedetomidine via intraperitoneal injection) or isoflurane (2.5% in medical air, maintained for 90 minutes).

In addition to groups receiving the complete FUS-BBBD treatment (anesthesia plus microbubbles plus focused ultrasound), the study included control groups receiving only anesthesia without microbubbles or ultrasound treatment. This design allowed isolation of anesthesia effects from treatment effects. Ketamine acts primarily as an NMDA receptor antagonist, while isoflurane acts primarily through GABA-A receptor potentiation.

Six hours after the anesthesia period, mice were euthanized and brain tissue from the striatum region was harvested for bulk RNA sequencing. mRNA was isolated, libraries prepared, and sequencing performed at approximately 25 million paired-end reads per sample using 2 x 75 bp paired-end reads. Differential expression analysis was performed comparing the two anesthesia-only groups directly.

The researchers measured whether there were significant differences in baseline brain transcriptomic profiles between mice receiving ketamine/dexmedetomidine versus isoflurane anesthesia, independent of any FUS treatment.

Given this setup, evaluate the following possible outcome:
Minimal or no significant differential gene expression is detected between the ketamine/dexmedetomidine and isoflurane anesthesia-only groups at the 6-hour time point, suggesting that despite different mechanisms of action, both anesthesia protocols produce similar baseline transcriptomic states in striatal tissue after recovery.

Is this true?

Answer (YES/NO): NO